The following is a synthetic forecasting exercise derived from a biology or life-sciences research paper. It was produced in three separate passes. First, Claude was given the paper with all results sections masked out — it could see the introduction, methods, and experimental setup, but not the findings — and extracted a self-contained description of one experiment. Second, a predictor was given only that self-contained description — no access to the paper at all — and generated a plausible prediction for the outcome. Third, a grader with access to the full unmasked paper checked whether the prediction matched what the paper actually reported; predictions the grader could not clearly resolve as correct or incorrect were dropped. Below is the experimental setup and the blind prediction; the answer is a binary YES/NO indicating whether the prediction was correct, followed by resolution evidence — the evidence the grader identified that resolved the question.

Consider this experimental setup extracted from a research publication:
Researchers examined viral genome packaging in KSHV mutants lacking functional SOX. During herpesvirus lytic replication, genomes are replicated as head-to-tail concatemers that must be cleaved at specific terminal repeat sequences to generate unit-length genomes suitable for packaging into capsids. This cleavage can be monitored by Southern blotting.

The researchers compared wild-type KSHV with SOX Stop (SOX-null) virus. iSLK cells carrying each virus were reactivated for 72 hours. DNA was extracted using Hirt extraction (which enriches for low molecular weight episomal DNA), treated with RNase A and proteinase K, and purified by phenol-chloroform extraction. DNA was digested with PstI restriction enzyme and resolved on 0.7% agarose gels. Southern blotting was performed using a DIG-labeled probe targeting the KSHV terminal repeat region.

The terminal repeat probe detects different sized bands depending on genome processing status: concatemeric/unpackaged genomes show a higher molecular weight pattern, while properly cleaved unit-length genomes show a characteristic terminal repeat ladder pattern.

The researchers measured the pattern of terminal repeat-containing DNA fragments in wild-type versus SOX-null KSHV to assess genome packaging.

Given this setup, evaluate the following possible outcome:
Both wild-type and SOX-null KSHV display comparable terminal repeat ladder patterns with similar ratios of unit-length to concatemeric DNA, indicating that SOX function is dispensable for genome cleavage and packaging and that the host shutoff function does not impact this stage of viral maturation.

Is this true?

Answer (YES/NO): YES